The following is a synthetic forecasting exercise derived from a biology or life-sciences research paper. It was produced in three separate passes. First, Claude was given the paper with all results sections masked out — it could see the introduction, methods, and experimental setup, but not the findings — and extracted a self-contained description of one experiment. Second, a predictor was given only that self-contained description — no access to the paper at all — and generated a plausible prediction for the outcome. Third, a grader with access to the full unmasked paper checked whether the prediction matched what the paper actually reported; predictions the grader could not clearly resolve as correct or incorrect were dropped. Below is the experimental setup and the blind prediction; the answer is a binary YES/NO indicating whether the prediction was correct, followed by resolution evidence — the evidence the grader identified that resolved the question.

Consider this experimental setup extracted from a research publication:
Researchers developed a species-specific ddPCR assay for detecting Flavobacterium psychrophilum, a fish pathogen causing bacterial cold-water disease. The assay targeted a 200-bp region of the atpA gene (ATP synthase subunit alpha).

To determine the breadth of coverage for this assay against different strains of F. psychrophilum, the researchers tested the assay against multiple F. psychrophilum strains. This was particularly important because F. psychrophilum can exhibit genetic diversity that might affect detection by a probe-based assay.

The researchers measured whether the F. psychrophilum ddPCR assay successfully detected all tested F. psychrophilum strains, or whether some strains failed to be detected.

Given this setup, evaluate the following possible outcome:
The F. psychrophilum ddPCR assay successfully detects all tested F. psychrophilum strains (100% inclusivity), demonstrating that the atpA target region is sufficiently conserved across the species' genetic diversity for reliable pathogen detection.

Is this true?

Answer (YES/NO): YES